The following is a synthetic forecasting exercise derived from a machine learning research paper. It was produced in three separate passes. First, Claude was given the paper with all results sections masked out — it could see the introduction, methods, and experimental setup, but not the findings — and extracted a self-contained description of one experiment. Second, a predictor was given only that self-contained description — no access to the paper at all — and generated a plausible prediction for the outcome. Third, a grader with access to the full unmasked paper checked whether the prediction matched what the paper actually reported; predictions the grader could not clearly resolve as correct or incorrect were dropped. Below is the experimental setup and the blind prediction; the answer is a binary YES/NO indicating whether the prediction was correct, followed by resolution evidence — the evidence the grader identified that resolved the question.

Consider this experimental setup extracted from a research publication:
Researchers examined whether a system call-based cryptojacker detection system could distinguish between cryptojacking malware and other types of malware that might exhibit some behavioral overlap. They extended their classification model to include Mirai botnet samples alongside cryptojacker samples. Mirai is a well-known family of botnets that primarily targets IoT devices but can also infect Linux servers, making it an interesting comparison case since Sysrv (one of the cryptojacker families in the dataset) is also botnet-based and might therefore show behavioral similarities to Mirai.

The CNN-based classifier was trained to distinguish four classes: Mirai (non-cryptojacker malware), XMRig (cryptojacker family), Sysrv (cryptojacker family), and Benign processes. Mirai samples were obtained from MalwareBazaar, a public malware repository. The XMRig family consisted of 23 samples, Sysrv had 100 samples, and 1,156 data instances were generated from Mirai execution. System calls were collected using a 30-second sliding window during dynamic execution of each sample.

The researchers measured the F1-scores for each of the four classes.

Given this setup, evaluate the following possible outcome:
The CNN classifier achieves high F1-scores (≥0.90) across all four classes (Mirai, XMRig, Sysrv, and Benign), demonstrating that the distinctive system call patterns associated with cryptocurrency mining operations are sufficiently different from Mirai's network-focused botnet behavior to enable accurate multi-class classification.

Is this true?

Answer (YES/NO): YES